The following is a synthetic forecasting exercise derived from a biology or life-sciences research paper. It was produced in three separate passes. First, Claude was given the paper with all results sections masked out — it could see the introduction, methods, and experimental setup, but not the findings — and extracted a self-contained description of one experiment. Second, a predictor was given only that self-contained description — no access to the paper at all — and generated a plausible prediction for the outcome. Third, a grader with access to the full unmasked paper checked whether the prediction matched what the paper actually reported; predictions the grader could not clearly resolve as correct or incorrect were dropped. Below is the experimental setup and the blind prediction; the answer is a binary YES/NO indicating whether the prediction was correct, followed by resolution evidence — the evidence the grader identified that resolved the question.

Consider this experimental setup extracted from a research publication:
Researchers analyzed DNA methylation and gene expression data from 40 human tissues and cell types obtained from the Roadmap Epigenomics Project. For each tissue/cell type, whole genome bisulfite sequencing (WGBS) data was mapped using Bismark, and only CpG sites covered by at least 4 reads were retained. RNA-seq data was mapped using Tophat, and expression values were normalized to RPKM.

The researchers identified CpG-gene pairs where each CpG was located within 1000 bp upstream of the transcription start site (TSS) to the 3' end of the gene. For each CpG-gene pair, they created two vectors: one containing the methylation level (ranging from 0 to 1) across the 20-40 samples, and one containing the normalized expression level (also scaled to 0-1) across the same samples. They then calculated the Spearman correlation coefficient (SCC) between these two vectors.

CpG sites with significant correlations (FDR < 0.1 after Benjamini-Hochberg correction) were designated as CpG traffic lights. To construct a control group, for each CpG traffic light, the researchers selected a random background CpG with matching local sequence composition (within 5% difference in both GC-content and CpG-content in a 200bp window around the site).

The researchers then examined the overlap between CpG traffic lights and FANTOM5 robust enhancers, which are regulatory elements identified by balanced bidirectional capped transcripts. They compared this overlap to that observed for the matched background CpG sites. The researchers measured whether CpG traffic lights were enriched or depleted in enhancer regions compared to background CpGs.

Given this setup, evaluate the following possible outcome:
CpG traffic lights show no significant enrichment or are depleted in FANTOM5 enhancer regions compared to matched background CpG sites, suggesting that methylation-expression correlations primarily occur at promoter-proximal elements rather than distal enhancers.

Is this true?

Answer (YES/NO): NO